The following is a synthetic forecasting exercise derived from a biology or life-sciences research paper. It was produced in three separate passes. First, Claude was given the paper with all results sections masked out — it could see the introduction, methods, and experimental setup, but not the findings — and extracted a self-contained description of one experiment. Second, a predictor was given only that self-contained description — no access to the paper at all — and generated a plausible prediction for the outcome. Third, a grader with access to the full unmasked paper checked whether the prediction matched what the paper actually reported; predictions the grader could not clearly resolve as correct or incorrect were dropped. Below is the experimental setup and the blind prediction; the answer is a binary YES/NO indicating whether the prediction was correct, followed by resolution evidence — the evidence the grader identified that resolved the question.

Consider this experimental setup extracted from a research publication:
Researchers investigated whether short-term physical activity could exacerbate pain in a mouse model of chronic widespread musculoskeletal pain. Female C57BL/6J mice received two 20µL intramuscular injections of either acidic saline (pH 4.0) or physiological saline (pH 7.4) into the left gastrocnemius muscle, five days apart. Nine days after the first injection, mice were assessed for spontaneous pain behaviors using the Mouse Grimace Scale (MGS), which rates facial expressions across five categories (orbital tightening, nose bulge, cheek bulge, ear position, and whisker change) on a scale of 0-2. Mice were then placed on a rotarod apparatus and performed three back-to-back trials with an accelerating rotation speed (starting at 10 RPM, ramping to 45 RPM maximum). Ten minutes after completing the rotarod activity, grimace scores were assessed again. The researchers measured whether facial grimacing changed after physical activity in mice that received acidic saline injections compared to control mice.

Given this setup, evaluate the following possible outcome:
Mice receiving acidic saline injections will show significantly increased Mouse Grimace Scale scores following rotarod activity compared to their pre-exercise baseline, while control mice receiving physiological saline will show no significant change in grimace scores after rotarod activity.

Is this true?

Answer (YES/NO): YES